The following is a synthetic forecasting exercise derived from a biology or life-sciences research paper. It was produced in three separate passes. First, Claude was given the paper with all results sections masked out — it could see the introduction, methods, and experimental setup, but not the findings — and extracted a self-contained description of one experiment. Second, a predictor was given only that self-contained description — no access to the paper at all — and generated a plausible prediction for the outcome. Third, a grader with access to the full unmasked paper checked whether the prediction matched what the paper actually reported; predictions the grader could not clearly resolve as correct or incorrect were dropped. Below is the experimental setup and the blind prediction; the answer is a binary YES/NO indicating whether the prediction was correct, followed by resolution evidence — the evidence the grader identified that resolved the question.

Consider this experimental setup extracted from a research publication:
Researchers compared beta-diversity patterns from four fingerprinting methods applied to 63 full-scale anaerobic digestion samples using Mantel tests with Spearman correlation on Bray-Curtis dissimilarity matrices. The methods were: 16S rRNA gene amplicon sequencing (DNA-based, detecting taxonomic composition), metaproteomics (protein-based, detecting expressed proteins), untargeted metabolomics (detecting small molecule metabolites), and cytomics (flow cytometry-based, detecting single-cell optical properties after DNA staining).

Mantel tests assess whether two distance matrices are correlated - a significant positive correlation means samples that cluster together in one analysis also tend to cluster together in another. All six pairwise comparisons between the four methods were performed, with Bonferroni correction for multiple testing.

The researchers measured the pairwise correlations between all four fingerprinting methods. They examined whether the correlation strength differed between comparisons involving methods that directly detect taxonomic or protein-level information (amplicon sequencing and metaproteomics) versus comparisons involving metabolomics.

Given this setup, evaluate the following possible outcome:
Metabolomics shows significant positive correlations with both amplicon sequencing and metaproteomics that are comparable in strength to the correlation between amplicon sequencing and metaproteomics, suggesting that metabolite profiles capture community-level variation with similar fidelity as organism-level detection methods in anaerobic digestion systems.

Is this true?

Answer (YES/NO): NO